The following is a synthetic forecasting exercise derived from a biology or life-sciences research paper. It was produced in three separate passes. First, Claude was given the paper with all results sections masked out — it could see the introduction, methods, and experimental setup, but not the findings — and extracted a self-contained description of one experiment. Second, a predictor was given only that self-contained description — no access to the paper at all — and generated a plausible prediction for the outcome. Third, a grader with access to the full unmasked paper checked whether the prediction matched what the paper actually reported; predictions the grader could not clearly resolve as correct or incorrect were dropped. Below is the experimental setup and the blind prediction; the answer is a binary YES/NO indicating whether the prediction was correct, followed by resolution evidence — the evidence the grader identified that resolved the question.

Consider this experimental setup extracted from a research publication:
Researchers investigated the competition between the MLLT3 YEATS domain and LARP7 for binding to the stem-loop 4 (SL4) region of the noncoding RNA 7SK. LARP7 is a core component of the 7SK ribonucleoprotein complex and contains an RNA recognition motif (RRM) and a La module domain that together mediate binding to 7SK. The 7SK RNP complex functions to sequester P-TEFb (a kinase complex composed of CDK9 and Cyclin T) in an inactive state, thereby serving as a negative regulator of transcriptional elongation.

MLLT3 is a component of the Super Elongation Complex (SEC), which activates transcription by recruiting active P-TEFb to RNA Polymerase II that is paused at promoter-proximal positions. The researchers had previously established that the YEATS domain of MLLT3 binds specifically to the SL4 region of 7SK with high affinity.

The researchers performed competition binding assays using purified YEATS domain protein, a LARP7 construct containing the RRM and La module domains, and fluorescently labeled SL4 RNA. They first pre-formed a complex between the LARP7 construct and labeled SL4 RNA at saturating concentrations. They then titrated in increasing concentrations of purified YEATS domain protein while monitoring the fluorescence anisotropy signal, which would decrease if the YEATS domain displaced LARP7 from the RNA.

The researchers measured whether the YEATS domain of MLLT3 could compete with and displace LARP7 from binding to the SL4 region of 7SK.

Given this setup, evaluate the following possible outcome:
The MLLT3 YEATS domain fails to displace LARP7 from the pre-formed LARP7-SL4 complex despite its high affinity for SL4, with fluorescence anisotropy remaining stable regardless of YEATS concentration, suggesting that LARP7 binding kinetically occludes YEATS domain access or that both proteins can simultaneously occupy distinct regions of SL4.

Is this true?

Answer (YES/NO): NO